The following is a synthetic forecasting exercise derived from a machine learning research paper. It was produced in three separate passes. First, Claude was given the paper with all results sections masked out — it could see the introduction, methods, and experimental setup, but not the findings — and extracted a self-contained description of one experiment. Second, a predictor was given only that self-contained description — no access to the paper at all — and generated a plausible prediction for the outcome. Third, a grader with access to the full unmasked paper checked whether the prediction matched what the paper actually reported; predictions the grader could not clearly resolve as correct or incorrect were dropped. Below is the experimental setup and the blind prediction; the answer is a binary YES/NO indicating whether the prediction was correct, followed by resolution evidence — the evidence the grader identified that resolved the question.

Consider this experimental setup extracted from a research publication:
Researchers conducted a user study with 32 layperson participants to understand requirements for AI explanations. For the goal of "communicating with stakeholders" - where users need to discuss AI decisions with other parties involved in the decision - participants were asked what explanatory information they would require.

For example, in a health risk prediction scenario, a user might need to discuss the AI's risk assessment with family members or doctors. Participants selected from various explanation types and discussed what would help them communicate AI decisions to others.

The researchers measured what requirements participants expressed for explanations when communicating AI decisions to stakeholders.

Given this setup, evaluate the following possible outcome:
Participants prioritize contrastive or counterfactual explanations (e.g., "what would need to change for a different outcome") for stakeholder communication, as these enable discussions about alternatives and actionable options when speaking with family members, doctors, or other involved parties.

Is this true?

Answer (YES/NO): NO